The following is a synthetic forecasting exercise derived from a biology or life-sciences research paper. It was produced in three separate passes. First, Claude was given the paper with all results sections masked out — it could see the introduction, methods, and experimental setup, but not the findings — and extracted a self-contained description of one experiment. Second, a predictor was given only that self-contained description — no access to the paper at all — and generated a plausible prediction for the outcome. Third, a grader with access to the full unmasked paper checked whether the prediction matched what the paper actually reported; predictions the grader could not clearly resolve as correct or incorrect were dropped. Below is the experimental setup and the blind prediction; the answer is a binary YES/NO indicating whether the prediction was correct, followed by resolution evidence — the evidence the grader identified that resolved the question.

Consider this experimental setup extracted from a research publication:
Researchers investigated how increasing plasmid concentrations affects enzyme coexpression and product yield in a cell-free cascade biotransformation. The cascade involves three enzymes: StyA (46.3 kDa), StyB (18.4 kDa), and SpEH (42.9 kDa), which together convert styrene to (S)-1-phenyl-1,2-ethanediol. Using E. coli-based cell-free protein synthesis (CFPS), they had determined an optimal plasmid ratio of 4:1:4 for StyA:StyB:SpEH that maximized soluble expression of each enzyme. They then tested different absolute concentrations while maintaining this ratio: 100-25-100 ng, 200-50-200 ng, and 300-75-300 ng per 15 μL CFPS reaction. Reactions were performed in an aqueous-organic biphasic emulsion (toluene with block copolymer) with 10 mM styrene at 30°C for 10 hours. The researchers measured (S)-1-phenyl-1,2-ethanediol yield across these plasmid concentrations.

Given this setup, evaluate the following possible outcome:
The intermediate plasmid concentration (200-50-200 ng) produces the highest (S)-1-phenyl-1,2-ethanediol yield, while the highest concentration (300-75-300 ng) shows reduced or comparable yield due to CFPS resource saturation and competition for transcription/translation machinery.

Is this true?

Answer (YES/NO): YES